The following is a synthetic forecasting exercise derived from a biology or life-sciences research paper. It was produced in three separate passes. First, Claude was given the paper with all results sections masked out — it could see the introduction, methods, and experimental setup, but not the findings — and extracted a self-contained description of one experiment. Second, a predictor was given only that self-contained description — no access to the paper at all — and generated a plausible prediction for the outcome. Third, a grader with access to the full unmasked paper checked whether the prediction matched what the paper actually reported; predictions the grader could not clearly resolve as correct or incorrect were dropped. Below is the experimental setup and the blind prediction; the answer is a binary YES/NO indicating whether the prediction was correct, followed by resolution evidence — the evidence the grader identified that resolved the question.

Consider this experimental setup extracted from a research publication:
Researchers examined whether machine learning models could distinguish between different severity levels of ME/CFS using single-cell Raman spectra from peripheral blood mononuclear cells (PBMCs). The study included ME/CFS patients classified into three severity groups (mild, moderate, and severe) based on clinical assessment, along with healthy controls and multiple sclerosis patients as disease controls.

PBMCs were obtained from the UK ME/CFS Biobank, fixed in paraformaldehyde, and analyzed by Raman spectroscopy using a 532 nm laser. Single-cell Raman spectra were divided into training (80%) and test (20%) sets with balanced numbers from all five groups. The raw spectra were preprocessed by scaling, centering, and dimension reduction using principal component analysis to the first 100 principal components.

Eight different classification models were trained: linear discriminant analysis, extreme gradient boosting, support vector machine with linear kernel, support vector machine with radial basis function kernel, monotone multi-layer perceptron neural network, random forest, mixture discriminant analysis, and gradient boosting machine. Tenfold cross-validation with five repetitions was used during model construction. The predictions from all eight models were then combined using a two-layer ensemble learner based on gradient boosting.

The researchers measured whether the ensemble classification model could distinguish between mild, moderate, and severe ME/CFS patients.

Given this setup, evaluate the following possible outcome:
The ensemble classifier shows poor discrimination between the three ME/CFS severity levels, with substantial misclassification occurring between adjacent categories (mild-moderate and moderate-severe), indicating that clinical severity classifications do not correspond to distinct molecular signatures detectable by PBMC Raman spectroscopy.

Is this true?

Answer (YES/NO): NO